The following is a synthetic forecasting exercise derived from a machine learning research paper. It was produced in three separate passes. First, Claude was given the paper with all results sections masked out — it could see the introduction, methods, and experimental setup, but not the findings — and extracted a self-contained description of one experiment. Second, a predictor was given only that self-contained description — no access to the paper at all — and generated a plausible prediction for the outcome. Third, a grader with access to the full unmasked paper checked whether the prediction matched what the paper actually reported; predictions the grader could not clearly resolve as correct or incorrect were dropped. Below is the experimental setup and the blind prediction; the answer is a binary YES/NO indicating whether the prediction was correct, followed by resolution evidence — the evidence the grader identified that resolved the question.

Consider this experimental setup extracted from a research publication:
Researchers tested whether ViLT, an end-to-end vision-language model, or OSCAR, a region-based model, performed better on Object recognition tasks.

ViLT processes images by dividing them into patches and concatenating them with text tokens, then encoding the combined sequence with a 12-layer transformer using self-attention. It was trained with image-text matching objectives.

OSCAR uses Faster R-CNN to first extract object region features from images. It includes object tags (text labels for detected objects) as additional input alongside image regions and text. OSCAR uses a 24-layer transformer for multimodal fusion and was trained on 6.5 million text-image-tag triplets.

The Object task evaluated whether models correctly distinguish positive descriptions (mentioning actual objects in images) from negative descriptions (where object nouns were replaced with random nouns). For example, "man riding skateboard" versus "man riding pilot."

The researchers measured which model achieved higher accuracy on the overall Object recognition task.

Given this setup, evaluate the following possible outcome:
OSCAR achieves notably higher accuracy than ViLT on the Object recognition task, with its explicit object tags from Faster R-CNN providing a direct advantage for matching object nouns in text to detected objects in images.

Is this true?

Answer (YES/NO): NO